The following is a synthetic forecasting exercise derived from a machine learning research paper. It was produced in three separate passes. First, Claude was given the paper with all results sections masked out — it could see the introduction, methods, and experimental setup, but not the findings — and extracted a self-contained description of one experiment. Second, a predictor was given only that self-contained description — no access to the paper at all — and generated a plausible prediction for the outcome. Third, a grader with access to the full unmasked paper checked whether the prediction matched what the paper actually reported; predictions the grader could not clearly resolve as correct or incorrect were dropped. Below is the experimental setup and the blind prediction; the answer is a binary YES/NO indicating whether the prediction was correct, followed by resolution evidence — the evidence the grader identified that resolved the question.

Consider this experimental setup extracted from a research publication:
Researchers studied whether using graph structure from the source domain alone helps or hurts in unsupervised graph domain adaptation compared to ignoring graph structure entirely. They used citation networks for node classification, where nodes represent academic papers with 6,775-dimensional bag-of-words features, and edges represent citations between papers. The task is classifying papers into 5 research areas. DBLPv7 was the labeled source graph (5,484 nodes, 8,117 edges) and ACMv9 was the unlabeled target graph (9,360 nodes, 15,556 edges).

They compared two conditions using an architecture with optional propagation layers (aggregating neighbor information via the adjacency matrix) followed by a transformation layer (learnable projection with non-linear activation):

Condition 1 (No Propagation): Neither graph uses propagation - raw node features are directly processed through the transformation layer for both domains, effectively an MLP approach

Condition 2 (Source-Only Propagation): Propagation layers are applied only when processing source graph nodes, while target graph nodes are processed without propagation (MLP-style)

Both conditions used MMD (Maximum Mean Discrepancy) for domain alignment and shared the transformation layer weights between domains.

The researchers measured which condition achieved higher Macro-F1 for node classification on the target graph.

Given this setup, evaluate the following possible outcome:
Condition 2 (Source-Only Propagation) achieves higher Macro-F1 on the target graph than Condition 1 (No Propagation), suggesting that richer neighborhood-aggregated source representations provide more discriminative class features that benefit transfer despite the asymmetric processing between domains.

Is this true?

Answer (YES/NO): NO